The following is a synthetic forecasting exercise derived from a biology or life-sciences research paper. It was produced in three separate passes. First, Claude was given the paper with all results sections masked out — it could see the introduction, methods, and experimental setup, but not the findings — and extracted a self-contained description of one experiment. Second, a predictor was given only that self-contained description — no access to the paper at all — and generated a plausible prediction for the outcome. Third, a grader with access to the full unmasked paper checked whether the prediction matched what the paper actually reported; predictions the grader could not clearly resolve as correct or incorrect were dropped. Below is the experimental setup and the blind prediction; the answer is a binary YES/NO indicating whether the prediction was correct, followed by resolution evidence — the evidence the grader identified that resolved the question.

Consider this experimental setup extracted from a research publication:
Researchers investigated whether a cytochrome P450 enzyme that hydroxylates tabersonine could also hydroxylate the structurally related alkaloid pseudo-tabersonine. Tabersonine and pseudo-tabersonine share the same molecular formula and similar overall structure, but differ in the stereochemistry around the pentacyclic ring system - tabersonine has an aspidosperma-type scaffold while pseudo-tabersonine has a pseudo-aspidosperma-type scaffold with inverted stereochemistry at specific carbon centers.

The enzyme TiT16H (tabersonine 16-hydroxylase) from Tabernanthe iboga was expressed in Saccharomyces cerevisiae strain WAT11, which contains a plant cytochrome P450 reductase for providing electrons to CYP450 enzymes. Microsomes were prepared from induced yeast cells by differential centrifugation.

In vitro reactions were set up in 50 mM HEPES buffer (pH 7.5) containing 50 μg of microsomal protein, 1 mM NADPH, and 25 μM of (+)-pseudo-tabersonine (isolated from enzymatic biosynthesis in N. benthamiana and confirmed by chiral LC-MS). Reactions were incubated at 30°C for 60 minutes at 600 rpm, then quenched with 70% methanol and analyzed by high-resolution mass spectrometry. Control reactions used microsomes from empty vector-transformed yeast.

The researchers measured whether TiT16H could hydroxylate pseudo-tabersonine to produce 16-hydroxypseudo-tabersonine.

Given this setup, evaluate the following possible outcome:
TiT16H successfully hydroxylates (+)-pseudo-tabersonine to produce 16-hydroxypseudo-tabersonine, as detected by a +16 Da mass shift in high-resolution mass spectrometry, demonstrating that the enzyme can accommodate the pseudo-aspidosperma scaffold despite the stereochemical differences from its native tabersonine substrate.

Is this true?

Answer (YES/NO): NO